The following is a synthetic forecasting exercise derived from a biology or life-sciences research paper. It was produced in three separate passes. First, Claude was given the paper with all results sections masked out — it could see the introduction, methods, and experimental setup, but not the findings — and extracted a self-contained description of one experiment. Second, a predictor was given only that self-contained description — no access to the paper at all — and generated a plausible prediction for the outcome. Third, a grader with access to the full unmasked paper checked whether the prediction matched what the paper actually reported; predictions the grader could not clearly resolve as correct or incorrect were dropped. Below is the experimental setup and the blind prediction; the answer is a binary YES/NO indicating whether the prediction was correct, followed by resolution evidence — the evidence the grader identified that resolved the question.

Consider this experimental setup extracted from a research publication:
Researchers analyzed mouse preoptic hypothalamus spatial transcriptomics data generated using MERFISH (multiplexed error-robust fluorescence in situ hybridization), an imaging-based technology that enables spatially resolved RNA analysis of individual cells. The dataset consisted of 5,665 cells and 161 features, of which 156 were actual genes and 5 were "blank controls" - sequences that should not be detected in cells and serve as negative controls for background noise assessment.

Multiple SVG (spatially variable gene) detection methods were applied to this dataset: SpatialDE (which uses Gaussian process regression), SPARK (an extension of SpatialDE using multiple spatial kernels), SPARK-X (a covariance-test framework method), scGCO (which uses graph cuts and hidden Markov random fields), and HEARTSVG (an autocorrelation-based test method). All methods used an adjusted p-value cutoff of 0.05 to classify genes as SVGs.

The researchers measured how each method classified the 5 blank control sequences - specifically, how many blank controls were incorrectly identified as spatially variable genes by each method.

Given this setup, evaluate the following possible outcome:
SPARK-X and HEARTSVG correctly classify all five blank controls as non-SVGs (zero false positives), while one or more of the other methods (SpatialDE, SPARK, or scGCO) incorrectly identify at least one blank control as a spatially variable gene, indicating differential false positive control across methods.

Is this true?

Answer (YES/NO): NO